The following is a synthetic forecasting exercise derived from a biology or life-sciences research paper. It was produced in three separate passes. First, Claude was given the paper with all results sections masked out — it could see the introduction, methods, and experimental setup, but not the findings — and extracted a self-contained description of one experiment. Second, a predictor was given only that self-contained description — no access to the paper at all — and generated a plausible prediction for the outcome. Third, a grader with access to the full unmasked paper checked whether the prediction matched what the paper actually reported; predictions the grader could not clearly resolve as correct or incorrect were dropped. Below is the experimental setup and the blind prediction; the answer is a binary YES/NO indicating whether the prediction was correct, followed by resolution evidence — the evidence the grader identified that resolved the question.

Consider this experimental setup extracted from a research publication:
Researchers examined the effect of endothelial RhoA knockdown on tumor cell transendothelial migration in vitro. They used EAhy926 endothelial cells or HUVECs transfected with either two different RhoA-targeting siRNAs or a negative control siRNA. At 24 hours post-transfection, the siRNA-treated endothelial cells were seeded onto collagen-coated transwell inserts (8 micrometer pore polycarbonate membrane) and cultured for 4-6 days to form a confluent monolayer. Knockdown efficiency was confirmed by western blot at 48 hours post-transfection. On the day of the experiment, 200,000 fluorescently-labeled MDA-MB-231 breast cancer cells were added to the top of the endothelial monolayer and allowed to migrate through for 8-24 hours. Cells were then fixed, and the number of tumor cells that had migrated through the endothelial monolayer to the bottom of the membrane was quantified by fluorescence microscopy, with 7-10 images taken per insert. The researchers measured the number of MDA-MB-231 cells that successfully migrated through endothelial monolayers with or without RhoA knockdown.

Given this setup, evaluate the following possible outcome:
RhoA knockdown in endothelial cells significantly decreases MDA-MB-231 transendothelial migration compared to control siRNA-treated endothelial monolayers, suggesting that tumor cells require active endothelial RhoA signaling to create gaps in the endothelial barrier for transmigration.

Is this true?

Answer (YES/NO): YES